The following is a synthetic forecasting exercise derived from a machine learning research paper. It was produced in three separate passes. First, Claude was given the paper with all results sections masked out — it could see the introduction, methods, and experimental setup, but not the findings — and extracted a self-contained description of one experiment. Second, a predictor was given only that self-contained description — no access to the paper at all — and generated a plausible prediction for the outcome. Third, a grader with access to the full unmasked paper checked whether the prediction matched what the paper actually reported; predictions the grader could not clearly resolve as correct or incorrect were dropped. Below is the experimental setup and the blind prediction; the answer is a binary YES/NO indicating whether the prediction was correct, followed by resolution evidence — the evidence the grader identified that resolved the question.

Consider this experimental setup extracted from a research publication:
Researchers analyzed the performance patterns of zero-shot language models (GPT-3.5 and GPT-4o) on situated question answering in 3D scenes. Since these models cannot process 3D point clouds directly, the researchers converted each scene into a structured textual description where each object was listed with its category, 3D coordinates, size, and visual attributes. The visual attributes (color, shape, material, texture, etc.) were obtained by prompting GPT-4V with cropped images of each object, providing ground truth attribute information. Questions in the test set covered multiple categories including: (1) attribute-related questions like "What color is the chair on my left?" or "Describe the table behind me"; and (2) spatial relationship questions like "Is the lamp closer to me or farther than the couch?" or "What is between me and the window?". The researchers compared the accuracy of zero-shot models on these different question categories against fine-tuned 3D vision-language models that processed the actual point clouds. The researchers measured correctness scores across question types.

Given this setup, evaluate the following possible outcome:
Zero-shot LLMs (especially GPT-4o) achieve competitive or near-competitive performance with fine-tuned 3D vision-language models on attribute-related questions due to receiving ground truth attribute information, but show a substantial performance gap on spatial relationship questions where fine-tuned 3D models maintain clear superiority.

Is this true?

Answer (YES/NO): NO